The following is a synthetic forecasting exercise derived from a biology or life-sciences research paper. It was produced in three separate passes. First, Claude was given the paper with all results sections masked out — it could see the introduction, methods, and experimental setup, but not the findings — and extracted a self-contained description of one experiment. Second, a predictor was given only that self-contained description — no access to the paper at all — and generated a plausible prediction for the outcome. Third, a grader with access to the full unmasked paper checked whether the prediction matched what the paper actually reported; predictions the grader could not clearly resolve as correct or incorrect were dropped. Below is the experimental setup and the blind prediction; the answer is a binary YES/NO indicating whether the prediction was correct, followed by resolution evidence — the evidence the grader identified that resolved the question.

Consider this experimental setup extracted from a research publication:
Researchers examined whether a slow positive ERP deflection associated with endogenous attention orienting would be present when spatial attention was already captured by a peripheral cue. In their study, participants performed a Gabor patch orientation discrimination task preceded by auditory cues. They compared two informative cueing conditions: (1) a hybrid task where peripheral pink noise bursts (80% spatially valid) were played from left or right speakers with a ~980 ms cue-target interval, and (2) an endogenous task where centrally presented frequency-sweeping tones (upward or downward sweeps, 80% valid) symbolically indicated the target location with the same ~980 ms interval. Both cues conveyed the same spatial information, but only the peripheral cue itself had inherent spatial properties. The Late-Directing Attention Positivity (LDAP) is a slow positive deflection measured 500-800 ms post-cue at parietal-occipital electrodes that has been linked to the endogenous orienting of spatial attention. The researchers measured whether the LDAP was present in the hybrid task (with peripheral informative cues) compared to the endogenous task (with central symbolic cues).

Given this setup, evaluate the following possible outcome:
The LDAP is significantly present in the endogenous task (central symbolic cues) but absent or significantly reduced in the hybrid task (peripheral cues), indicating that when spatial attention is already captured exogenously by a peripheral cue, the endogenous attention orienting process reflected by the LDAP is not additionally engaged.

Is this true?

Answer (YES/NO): YES